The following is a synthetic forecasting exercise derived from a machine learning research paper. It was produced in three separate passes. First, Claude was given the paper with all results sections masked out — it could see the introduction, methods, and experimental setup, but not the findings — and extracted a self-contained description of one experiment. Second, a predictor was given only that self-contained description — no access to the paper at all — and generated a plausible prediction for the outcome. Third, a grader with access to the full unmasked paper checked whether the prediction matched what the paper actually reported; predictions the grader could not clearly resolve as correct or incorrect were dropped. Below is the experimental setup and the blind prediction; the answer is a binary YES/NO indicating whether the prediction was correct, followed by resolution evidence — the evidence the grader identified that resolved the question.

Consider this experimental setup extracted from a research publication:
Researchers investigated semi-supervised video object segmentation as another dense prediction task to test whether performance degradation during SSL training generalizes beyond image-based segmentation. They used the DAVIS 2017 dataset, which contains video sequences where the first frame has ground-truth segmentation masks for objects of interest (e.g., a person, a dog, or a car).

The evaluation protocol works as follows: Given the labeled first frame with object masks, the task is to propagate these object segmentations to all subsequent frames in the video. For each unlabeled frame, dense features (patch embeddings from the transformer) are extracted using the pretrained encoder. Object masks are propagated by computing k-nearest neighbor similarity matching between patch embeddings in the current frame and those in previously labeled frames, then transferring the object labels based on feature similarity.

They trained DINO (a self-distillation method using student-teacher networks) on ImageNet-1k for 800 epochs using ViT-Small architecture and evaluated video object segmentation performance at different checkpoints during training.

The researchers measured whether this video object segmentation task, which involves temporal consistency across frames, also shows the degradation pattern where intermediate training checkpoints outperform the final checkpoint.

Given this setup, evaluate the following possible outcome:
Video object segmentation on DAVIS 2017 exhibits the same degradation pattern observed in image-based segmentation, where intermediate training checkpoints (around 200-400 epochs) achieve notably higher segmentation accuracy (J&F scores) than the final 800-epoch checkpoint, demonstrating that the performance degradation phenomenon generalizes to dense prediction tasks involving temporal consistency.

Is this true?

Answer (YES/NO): YES